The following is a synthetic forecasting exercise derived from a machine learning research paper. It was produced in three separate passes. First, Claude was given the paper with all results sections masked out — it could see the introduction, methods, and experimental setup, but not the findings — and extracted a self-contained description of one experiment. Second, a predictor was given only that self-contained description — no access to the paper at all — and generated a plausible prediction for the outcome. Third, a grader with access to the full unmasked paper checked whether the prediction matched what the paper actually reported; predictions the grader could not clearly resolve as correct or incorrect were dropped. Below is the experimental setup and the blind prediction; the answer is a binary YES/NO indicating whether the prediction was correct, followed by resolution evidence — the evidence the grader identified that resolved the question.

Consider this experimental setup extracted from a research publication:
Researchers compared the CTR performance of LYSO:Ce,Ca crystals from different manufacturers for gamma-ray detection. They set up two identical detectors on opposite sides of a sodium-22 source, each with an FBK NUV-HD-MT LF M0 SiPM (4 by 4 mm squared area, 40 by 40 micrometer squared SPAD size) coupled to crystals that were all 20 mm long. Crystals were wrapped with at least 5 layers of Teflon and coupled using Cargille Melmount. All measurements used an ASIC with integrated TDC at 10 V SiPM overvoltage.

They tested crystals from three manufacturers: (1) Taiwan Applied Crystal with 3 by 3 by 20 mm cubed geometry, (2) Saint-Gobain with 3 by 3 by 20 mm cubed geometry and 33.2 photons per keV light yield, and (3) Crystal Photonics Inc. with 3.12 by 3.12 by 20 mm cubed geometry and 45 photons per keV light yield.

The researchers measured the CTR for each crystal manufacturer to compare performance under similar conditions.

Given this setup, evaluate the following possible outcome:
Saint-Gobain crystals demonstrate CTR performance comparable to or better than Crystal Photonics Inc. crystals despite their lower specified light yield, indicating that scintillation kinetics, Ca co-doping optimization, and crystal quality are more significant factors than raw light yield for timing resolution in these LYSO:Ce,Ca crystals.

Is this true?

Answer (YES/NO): YES